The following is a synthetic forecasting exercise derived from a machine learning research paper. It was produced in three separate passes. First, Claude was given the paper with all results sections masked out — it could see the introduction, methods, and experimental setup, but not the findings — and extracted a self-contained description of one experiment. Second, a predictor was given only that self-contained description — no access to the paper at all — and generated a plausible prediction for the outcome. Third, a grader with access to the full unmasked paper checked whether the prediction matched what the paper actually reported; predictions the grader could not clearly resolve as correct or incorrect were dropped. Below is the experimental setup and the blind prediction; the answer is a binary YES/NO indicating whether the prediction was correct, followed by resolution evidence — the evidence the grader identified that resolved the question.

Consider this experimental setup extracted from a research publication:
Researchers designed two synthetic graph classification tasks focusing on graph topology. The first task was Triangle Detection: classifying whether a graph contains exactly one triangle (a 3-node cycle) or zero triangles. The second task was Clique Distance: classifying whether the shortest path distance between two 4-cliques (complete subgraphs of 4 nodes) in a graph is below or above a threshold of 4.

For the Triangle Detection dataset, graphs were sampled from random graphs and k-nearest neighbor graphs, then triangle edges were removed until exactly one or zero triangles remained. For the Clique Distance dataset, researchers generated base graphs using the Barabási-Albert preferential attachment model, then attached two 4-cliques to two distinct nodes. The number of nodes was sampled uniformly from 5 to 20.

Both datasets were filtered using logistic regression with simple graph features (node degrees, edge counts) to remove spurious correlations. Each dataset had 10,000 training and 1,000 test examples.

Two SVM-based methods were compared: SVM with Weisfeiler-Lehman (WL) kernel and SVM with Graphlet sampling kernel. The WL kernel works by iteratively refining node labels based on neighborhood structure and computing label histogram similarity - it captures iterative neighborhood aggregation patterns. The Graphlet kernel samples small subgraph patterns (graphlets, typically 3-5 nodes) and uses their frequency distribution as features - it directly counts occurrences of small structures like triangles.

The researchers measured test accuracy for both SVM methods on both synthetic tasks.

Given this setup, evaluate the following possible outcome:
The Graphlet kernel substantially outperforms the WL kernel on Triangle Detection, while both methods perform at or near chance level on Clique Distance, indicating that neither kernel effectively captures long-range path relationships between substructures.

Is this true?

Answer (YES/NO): NO